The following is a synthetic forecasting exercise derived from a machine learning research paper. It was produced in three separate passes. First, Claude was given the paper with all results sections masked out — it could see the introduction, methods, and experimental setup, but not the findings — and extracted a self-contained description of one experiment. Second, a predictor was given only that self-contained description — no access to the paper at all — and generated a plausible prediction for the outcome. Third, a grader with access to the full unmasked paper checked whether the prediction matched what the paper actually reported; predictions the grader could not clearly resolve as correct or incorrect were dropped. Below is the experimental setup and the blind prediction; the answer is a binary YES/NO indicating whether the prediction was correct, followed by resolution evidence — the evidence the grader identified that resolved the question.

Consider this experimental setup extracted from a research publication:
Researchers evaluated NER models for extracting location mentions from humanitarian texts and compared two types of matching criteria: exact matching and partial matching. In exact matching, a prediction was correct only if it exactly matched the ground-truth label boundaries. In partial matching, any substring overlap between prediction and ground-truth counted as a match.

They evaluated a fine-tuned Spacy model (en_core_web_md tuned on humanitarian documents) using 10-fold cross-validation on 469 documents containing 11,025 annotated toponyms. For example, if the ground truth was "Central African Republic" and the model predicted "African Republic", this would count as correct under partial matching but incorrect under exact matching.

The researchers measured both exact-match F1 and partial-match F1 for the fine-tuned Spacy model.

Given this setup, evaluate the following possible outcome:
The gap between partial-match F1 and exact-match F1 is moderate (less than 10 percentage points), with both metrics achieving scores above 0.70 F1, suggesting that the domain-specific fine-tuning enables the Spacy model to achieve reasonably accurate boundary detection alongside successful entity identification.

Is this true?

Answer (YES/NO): NO